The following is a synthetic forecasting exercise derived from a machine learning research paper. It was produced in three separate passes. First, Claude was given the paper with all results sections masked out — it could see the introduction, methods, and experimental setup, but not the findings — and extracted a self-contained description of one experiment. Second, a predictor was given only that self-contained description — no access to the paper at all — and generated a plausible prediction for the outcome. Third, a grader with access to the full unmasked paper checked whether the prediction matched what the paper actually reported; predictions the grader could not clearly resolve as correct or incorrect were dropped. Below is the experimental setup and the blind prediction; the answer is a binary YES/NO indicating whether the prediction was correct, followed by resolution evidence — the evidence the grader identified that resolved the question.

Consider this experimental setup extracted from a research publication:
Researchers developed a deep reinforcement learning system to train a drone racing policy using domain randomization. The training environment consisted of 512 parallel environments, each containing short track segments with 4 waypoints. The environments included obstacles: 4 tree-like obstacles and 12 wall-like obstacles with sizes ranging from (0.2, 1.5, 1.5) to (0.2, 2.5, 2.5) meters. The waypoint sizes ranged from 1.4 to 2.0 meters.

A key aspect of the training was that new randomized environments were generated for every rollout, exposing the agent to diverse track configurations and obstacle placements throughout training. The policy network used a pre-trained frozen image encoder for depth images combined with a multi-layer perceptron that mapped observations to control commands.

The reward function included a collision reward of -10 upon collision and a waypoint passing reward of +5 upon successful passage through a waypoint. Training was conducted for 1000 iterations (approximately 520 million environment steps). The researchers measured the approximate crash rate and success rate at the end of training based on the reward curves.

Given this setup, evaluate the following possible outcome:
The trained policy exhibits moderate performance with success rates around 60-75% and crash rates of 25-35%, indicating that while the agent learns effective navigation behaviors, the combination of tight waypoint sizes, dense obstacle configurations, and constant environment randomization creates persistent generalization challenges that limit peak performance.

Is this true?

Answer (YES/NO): NO